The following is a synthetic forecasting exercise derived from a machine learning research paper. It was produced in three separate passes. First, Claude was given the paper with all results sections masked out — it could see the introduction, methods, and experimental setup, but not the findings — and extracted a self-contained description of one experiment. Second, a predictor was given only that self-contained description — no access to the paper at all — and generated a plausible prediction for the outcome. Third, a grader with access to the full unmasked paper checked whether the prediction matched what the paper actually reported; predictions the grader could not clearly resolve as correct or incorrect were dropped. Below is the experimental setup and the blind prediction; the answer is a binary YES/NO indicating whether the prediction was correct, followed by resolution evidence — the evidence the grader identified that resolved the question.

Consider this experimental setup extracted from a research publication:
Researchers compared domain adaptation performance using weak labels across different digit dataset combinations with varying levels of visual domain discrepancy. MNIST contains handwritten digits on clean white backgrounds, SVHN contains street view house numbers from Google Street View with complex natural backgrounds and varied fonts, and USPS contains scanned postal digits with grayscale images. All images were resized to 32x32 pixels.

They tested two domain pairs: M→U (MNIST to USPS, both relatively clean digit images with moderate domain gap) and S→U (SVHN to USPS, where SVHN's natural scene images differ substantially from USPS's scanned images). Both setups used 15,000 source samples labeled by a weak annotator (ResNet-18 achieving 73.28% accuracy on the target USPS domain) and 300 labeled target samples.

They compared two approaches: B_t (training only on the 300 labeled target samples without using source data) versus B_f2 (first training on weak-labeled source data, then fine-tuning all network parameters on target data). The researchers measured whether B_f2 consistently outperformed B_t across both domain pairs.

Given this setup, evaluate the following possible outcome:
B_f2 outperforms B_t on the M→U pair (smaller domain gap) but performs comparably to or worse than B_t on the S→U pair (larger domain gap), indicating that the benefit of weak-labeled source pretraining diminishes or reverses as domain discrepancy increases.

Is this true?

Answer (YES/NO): NO